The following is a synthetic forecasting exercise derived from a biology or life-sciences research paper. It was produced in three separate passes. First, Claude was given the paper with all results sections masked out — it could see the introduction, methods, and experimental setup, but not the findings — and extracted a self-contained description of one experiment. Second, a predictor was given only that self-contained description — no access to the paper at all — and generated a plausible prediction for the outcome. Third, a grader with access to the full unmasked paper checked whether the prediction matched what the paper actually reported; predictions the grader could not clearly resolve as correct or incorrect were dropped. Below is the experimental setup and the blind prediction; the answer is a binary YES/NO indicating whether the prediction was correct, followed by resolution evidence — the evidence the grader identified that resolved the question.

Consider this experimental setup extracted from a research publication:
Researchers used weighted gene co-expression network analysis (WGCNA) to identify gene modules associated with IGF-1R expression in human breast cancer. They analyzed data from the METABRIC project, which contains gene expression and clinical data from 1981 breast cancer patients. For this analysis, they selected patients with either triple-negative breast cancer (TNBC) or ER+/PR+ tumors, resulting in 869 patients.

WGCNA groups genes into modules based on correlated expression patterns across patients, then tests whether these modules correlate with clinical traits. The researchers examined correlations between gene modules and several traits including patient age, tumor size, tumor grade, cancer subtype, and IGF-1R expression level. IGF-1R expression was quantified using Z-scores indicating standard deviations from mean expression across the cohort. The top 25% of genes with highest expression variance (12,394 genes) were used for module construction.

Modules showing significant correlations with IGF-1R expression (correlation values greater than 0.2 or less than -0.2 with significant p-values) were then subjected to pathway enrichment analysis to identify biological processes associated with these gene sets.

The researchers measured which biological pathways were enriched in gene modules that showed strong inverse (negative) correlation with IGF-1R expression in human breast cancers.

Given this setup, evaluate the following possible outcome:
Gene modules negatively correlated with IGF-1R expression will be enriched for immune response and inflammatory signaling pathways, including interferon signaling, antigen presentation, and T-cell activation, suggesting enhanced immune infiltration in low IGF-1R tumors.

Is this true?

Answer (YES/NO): NO